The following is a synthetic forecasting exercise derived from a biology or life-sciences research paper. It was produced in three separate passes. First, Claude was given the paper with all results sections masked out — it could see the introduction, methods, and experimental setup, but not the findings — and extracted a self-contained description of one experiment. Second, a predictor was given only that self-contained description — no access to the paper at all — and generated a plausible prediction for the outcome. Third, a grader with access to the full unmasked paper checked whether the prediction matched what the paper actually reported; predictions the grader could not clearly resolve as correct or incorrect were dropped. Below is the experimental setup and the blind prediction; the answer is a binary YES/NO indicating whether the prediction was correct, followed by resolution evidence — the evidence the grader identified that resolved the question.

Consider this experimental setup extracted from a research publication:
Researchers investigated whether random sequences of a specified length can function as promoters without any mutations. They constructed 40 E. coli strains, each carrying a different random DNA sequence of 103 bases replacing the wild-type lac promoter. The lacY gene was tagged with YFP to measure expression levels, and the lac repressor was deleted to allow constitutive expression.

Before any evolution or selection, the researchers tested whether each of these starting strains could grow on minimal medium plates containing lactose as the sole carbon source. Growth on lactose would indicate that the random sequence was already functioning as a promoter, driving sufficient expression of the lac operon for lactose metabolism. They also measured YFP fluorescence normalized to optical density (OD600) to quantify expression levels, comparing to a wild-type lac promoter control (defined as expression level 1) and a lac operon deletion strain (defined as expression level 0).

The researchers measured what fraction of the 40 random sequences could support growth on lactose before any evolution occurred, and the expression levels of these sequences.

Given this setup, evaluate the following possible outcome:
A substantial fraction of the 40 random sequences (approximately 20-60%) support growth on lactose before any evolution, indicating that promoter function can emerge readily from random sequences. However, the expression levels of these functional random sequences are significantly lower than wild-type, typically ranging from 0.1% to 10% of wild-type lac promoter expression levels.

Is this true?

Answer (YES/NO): NO